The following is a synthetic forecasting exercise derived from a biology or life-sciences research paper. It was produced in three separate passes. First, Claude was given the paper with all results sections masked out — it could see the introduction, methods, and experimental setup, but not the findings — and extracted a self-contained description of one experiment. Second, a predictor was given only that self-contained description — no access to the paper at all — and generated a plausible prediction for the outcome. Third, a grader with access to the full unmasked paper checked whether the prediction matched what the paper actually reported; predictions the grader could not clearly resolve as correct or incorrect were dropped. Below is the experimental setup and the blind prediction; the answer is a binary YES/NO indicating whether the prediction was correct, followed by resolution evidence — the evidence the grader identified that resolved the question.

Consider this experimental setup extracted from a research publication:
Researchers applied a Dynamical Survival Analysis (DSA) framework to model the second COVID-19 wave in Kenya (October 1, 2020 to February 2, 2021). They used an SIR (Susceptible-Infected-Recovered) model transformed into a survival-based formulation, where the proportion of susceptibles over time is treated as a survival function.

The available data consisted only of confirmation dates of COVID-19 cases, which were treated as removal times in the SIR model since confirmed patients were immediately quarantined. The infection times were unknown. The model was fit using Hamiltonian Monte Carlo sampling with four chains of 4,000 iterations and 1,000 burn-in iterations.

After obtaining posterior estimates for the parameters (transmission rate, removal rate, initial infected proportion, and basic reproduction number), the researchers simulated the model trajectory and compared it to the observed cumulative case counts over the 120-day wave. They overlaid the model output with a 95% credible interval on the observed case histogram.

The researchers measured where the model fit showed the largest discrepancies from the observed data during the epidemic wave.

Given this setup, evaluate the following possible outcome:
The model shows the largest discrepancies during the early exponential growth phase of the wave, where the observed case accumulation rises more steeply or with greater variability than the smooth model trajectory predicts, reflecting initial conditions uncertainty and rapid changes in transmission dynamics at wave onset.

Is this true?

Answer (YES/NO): NO